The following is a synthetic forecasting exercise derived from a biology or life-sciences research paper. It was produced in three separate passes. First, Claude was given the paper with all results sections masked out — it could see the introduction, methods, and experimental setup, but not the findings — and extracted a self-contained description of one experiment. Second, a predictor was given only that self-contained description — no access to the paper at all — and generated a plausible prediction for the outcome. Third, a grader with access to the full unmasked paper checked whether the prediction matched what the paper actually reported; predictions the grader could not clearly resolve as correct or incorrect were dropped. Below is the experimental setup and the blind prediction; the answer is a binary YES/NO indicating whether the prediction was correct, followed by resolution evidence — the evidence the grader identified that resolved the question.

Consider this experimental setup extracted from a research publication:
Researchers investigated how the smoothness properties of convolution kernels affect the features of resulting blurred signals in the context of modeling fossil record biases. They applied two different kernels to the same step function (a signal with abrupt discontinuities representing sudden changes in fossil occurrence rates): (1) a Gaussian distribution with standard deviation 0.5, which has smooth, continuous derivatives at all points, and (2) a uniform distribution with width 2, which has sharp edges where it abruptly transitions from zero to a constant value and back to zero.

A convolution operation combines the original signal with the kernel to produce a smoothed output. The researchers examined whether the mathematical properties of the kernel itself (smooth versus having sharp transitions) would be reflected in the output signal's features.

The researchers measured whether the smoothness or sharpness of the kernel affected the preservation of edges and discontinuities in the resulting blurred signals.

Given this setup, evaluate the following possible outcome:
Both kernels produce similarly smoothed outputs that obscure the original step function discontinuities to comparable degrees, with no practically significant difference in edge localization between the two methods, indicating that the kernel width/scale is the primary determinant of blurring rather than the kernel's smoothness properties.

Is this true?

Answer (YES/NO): NO